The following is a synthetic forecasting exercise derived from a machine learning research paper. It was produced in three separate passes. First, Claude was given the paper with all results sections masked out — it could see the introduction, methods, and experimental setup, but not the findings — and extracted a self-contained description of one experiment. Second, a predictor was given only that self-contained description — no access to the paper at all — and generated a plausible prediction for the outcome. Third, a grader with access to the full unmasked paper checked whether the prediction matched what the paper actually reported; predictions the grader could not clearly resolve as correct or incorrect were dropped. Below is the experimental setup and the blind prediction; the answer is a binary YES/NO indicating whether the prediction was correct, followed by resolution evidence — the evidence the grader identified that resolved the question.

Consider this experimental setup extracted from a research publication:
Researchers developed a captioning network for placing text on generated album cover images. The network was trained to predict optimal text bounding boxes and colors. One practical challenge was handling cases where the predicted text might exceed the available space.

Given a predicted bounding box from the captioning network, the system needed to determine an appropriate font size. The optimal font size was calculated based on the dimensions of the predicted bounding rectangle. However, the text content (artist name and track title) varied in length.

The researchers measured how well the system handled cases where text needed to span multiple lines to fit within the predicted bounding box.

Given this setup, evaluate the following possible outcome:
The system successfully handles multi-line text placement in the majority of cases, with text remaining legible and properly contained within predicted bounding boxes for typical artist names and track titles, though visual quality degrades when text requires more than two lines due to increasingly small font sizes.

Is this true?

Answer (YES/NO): NO